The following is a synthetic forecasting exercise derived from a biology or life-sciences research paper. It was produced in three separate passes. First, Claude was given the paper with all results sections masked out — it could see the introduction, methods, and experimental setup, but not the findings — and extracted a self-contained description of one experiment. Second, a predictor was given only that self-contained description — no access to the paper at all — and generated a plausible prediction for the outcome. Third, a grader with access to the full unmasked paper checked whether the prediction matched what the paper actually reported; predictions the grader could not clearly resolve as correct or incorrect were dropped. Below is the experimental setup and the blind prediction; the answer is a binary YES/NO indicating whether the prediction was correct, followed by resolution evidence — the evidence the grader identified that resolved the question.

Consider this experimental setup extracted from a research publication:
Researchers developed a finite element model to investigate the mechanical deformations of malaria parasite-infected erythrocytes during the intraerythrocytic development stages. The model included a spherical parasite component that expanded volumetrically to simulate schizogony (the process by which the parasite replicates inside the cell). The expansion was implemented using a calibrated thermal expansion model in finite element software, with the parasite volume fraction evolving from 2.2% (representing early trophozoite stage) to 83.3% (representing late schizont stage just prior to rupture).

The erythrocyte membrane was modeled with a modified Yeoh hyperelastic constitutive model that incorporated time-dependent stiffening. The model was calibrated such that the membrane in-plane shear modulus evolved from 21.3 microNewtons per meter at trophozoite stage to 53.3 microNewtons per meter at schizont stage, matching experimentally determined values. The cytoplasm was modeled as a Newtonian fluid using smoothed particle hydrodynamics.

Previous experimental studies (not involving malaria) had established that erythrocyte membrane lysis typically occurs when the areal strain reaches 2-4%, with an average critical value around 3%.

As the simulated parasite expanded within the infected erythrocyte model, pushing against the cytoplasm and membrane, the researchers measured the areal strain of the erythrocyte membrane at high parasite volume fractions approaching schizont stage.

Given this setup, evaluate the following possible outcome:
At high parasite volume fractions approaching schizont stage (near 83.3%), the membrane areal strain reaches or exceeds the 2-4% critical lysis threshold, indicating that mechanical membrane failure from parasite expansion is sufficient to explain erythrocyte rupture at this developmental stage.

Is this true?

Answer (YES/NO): YES